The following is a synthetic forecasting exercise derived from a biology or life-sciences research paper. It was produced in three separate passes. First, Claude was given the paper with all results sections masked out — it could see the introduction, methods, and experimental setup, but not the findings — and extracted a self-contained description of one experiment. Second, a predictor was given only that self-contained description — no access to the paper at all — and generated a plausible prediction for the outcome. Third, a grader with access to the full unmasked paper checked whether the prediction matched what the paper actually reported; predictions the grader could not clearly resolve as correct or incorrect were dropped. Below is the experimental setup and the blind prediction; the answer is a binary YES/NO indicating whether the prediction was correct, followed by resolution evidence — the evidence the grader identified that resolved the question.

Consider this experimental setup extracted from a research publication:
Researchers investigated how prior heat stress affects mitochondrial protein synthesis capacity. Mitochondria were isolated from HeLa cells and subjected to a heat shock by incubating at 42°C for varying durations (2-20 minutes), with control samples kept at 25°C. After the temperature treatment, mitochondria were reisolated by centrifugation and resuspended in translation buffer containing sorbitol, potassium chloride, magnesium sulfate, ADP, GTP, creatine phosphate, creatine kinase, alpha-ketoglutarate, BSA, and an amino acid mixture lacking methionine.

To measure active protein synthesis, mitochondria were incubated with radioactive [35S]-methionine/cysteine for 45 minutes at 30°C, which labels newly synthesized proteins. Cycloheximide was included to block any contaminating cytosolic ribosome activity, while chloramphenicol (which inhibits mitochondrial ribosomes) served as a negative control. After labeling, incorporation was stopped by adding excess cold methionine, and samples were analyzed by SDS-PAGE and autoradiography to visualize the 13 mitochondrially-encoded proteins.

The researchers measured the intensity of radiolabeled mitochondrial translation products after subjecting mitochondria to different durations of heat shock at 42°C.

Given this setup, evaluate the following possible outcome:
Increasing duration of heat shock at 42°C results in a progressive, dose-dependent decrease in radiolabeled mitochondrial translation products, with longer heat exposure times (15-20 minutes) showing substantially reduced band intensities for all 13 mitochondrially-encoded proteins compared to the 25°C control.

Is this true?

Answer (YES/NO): YES